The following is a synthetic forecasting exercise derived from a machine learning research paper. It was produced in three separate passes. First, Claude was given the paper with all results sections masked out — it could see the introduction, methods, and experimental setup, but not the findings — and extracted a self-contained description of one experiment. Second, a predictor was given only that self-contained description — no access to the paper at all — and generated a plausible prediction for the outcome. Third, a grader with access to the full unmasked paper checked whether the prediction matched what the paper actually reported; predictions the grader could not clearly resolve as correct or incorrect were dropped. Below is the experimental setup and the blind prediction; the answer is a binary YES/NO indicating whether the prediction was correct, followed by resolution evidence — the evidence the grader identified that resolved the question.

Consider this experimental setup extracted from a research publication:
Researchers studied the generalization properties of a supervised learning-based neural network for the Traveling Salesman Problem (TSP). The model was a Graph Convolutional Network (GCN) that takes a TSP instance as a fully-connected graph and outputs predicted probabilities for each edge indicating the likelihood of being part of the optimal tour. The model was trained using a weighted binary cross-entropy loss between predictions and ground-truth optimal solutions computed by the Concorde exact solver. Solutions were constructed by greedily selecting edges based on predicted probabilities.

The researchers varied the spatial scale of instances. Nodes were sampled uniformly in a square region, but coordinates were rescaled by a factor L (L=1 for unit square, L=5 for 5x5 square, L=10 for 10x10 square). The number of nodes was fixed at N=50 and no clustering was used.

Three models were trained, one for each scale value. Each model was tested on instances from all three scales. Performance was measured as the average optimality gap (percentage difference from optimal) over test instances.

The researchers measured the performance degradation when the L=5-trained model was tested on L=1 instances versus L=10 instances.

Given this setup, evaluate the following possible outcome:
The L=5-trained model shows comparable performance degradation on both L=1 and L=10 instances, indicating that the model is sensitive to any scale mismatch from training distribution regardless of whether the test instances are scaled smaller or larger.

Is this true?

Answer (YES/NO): NO